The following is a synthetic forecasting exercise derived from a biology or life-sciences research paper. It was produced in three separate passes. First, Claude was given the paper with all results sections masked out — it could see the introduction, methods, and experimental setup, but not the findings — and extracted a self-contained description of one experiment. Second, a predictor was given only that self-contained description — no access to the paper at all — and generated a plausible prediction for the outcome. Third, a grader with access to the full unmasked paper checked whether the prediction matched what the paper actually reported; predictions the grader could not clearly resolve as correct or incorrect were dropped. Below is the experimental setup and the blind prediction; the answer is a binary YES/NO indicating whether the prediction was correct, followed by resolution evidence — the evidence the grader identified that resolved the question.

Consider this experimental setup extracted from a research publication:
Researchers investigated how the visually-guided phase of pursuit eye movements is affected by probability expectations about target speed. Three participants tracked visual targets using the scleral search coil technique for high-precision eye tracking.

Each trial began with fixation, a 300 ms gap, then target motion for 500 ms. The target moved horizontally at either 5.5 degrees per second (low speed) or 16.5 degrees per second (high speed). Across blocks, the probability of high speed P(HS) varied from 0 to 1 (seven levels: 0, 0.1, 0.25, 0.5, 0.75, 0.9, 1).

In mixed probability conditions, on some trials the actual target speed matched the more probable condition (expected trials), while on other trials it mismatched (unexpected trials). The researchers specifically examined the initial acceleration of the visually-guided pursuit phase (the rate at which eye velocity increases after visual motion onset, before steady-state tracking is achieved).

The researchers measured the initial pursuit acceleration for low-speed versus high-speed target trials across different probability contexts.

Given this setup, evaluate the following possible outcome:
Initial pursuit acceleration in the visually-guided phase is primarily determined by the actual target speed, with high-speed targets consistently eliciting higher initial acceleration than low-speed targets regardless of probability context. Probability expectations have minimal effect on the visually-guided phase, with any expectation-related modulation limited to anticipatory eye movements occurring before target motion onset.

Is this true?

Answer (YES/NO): NO